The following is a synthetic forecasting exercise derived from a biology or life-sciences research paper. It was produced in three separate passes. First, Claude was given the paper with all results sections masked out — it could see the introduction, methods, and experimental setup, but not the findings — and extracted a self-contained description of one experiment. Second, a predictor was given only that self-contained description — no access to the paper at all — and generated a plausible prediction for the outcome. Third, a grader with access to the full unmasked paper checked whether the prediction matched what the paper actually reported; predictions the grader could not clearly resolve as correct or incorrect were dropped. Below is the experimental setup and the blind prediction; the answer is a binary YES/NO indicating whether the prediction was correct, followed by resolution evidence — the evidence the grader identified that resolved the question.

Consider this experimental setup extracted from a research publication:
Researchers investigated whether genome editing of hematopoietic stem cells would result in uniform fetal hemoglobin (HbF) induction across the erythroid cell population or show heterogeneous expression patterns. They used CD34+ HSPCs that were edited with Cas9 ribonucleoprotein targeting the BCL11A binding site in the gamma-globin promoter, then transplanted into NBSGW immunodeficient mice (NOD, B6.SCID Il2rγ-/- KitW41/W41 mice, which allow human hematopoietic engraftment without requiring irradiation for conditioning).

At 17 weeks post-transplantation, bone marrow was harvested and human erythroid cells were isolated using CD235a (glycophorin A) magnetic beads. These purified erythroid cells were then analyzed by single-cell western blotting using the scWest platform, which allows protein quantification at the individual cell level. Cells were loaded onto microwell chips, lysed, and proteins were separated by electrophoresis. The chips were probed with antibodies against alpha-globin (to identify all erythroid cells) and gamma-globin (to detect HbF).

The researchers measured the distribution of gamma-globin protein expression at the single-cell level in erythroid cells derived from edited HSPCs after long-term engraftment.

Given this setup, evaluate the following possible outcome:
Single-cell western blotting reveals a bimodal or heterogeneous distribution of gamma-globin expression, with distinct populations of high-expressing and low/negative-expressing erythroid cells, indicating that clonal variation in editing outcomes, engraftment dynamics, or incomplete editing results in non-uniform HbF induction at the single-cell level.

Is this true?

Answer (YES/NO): YES